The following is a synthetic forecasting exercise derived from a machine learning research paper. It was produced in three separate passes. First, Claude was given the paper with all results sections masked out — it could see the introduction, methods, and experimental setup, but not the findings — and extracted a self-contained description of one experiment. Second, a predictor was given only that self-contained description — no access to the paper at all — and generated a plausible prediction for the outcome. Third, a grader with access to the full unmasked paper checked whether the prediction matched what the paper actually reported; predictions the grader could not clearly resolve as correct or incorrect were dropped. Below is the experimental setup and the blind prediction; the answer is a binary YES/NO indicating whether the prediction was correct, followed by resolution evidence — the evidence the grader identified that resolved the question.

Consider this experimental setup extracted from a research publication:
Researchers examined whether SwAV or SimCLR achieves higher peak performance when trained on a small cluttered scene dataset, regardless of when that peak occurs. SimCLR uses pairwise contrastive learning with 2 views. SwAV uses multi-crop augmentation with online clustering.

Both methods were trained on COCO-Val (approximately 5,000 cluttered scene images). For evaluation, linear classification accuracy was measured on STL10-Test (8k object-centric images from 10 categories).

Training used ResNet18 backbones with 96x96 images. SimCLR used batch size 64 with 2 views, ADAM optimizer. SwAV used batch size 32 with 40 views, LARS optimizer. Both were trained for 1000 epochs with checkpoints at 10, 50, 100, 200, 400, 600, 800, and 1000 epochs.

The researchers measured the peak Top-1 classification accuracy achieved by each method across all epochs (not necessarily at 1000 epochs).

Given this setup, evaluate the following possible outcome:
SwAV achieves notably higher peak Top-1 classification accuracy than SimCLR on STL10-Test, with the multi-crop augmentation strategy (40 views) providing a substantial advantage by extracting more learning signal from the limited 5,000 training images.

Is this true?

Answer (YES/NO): NO